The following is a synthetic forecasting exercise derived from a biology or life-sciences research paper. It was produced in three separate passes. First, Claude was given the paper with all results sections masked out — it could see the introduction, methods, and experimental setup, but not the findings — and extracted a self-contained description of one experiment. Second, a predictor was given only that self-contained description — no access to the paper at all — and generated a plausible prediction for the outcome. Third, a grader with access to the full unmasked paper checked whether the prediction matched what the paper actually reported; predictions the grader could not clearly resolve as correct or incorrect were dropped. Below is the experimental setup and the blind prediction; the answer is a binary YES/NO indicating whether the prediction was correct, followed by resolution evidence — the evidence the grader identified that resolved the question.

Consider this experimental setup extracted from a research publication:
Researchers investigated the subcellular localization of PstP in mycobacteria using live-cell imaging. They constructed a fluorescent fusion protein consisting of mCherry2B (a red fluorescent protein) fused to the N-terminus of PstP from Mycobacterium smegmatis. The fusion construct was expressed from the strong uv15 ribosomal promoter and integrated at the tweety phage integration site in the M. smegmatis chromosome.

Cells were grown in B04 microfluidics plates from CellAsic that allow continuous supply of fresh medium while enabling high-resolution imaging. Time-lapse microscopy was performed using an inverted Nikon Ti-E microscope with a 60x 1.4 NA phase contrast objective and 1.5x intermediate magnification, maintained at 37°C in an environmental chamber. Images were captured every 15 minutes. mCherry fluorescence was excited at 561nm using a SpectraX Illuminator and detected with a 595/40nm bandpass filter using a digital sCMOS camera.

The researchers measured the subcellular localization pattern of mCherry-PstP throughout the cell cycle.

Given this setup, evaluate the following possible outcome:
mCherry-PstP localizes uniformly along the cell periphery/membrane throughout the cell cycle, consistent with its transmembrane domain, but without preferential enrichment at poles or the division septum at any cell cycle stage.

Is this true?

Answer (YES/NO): NO